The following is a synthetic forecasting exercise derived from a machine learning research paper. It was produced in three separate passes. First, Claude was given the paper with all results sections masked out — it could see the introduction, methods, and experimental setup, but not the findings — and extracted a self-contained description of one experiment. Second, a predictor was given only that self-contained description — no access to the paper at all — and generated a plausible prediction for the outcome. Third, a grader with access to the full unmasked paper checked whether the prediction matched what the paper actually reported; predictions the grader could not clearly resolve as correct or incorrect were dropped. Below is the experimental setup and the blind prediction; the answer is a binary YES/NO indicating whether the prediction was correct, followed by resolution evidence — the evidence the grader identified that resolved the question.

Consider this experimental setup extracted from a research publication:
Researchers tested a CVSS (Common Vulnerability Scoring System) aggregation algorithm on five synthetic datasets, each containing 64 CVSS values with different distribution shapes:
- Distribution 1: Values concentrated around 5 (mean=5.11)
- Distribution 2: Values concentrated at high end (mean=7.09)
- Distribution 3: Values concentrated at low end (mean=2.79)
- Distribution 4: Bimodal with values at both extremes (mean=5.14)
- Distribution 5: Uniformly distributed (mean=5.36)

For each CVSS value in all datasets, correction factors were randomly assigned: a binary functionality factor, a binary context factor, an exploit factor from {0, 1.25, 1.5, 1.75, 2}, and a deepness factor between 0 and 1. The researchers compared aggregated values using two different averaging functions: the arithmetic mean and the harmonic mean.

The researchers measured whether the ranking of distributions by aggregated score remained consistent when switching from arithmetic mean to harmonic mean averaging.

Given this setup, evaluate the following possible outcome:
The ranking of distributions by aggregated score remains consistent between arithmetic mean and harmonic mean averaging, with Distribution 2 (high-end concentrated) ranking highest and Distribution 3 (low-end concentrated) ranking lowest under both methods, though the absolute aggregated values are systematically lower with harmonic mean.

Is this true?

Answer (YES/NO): NO